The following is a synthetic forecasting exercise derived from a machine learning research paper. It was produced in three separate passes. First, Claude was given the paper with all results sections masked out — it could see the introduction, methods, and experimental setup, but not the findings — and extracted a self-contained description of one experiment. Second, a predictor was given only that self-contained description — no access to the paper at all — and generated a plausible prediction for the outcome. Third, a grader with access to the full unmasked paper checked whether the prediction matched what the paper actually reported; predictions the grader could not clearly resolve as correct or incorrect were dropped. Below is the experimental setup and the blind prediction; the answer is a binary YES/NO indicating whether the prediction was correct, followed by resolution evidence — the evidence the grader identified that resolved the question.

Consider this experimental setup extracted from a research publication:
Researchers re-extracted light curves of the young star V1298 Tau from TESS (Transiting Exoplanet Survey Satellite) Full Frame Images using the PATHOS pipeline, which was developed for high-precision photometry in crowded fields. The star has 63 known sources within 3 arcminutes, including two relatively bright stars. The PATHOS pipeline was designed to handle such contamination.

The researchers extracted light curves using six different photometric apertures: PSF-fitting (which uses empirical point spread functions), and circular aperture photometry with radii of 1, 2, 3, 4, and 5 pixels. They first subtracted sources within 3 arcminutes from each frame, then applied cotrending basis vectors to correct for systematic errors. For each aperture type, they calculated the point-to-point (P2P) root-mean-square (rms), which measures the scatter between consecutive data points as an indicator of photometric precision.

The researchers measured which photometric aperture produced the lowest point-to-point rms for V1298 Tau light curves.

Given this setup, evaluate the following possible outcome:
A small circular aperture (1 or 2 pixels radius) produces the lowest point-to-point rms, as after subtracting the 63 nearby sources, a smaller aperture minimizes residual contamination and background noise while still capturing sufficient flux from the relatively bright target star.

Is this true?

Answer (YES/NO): NO